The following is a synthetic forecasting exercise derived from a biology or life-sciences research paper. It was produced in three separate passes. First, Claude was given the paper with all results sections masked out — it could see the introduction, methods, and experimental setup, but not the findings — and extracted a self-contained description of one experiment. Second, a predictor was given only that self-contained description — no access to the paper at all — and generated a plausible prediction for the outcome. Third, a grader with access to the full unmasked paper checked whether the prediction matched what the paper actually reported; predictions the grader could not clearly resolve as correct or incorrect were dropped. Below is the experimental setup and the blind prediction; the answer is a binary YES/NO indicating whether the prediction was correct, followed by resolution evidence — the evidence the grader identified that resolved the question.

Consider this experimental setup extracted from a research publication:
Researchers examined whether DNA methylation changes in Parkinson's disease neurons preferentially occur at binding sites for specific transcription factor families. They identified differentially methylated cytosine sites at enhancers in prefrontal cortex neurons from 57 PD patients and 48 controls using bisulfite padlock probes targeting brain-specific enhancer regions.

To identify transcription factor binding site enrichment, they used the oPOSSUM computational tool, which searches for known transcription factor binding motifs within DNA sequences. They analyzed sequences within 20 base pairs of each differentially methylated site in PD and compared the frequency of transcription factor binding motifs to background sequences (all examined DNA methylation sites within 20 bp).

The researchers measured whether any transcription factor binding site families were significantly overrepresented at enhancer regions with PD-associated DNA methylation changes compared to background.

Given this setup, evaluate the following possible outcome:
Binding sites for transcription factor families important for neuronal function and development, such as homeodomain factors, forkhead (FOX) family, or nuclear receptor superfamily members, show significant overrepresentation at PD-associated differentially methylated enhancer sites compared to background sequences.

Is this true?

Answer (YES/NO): NO